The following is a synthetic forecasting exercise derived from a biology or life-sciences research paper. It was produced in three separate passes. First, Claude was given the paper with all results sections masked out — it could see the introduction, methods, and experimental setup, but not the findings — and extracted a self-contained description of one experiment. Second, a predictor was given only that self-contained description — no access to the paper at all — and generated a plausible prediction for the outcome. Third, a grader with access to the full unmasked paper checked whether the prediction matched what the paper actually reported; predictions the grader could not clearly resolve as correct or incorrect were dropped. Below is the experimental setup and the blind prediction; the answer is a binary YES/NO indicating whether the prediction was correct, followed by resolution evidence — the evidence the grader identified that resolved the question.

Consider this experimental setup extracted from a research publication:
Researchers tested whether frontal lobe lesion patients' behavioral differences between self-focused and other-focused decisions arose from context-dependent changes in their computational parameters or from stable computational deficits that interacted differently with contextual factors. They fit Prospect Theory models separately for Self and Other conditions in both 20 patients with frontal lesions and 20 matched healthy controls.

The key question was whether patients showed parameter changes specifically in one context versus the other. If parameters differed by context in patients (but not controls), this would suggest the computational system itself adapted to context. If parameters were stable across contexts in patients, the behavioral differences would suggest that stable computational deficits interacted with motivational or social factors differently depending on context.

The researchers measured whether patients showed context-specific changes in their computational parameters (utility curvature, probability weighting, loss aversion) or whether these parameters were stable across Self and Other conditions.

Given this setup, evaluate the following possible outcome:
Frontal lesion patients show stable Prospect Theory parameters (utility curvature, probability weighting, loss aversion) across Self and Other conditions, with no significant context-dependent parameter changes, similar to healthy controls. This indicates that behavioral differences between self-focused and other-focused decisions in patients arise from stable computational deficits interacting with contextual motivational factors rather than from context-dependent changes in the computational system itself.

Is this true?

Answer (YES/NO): YES